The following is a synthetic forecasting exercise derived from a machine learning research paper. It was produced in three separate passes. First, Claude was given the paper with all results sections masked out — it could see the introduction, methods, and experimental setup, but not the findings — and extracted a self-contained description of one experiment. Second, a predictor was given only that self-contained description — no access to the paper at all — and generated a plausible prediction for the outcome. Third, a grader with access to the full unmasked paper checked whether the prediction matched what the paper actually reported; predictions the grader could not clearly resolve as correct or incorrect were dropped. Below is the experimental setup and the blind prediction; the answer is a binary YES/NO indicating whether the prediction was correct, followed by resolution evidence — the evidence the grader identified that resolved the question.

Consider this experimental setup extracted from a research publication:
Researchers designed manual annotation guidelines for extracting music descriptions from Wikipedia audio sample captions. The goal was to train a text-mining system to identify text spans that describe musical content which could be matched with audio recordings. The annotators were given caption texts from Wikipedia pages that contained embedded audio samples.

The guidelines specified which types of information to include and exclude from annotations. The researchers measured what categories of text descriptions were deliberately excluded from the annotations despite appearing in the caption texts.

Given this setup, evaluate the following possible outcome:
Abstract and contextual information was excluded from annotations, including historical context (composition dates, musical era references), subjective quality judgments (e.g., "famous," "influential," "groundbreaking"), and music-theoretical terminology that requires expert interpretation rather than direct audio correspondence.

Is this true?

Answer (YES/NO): NO